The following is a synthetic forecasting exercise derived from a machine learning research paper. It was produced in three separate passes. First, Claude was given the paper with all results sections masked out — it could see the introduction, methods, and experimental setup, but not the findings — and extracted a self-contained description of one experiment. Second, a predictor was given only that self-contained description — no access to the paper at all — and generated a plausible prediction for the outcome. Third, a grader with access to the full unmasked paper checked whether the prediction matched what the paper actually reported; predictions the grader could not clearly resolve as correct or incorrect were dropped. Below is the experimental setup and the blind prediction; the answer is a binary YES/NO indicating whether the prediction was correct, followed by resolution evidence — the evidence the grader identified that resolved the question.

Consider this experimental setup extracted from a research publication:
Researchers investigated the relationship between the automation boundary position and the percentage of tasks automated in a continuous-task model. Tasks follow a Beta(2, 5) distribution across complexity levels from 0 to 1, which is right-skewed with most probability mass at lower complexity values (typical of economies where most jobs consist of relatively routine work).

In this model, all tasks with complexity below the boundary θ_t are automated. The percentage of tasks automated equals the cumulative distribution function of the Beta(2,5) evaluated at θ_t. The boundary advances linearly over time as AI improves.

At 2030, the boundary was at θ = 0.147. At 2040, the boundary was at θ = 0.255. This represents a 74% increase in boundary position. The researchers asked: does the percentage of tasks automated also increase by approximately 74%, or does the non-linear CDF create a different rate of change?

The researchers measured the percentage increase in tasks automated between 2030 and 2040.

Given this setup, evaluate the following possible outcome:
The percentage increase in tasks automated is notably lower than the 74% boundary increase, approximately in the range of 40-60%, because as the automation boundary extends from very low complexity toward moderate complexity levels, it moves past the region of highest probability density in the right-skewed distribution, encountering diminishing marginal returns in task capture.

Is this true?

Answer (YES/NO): NO